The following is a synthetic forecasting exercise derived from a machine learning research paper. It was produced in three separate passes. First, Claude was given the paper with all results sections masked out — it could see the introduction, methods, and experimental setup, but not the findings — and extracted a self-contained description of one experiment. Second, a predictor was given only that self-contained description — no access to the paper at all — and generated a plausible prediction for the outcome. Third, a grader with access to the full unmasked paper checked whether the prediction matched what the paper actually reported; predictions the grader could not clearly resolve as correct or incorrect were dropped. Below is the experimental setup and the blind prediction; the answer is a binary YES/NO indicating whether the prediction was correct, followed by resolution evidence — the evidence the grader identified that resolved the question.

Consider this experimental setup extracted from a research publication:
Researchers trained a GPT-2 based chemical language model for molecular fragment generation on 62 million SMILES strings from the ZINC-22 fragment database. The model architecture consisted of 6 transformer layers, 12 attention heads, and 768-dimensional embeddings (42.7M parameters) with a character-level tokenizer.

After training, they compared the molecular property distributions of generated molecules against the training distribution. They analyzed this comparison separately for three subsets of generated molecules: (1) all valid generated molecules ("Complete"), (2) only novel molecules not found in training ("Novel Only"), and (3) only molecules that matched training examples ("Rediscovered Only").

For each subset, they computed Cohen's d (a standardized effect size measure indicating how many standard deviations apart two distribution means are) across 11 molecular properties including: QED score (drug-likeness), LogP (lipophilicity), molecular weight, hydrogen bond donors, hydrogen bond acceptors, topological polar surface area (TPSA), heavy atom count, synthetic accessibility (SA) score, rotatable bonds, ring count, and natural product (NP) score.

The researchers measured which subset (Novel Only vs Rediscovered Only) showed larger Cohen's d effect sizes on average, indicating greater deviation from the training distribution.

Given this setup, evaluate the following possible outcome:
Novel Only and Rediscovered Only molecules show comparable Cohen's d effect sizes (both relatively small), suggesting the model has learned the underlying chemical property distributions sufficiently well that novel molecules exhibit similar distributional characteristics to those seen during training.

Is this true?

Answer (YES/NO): NO